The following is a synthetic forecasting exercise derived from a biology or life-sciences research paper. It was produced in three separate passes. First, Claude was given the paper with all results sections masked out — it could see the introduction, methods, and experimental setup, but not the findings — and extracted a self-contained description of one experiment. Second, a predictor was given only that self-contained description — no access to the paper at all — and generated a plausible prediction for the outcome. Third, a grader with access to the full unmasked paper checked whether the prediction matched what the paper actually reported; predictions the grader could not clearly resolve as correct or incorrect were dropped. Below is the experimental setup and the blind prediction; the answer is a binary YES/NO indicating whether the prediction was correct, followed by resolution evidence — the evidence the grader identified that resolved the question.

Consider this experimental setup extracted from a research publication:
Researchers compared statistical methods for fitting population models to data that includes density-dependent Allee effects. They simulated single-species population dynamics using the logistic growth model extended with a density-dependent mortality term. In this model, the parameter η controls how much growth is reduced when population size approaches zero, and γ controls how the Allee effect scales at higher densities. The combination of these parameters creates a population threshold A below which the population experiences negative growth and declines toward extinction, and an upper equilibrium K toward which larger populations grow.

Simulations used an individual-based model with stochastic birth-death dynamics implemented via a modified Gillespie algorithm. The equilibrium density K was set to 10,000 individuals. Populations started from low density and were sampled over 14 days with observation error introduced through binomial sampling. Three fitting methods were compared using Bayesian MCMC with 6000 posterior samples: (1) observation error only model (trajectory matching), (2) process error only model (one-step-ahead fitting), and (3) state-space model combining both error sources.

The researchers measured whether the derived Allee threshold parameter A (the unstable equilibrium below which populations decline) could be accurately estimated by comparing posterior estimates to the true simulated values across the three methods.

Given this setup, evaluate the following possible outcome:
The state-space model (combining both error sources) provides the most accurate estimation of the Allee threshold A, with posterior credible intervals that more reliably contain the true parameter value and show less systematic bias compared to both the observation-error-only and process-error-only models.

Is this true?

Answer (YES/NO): YES